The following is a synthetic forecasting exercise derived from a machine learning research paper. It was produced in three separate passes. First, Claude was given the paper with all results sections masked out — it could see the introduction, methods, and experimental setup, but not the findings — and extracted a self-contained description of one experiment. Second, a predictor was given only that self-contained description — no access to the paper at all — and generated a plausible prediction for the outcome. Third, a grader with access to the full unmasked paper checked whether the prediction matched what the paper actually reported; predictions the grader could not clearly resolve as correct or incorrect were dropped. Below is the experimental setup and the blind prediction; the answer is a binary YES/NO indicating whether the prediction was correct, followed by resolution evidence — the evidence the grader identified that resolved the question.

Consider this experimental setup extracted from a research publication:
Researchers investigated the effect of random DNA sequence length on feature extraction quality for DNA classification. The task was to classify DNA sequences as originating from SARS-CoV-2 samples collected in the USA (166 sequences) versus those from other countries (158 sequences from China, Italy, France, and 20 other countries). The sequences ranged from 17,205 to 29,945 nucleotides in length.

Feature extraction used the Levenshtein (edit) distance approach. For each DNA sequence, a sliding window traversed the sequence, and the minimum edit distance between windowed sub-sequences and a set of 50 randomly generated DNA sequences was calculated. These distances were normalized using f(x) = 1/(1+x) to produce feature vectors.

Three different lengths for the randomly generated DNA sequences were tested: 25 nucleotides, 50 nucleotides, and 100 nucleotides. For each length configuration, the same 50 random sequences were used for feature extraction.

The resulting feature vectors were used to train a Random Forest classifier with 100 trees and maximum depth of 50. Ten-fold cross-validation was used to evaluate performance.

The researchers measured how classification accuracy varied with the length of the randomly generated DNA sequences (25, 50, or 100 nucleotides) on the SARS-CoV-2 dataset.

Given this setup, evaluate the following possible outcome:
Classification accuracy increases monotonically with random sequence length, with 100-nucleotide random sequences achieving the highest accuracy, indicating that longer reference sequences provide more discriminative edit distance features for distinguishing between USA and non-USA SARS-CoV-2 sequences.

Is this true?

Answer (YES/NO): NO